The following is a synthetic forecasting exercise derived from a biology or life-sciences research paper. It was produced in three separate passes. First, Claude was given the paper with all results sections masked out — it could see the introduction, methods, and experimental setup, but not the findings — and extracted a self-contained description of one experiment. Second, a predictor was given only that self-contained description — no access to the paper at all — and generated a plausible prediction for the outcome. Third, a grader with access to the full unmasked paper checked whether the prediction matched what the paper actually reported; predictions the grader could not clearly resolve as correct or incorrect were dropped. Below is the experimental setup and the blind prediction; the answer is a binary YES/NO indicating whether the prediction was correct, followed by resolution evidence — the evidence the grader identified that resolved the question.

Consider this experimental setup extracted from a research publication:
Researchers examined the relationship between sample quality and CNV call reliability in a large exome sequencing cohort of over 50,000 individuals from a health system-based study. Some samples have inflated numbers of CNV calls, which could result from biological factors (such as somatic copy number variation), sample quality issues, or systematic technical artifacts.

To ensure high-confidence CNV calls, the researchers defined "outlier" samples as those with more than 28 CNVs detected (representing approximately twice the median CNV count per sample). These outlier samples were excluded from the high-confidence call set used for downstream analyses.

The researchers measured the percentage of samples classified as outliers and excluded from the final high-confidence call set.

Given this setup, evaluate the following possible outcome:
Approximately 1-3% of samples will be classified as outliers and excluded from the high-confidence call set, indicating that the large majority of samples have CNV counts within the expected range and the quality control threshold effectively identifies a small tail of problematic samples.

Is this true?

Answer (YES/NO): NO